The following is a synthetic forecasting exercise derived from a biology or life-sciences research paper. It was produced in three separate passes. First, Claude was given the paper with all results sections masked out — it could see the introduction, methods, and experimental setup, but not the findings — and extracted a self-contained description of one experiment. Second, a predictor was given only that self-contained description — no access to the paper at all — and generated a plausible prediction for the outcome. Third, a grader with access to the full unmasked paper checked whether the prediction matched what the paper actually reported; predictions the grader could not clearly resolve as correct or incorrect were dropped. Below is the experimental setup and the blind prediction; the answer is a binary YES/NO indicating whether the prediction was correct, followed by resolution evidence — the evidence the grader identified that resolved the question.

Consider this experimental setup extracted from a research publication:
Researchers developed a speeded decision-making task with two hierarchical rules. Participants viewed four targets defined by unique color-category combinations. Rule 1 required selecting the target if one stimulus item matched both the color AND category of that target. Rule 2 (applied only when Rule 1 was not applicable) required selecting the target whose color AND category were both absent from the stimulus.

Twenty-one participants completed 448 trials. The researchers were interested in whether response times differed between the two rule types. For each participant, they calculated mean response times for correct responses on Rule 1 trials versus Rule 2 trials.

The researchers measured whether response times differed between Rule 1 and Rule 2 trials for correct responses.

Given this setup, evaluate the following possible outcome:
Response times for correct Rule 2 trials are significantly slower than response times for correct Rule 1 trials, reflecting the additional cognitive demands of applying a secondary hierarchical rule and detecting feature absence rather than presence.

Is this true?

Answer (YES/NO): YES